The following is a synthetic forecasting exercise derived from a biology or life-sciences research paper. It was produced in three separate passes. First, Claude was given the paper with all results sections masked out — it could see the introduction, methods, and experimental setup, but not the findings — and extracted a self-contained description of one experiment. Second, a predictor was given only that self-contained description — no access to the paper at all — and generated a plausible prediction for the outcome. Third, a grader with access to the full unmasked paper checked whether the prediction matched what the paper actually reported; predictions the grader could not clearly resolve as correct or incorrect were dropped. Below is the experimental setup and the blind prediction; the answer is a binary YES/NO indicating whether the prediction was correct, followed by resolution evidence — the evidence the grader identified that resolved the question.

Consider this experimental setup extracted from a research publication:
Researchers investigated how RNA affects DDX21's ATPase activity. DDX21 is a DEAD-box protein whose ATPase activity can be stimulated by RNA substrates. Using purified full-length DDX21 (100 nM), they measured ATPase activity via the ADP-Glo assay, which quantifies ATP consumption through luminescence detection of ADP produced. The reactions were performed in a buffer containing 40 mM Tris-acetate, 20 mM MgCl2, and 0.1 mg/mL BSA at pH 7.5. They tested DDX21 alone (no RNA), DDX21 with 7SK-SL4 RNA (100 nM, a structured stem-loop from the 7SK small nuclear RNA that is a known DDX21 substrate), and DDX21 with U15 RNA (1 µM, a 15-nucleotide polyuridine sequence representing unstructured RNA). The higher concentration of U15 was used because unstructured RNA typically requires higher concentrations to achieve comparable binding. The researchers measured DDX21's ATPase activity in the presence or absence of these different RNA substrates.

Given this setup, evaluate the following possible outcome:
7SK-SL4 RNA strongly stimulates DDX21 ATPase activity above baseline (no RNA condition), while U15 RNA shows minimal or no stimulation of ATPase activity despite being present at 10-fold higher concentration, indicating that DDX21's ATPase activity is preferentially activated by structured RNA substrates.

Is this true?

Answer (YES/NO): NO